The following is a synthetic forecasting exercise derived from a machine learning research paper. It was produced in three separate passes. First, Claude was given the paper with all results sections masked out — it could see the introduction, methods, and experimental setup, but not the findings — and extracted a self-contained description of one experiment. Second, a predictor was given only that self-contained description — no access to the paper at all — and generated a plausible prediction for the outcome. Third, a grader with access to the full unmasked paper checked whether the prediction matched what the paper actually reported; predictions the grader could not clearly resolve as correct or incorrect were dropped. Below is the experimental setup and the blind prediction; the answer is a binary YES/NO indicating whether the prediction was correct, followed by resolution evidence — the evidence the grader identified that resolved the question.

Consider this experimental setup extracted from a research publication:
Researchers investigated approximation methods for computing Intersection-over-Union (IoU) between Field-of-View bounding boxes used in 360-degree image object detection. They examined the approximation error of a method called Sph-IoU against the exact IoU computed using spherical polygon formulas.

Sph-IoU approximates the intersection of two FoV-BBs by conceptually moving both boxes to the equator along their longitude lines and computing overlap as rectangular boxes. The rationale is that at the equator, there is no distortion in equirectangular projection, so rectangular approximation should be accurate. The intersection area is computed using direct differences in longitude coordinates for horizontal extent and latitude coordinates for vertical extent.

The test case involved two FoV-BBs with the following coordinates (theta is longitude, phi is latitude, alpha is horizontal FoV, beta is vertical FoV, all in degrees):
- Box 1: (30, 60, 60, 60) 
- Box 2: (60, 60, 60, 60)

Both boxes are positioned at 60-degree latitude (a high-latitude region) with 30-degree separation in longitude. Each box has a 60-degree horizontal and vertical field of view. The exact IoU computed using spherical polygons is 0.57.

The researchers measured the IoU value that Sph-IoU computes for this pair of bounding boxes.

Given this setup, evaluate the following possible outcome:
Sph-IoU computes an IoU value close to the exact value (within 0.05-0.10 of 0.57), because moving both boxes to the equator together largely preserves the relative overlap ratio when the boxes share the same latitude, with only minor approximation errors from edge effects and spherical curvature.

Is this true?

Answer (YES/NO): NO